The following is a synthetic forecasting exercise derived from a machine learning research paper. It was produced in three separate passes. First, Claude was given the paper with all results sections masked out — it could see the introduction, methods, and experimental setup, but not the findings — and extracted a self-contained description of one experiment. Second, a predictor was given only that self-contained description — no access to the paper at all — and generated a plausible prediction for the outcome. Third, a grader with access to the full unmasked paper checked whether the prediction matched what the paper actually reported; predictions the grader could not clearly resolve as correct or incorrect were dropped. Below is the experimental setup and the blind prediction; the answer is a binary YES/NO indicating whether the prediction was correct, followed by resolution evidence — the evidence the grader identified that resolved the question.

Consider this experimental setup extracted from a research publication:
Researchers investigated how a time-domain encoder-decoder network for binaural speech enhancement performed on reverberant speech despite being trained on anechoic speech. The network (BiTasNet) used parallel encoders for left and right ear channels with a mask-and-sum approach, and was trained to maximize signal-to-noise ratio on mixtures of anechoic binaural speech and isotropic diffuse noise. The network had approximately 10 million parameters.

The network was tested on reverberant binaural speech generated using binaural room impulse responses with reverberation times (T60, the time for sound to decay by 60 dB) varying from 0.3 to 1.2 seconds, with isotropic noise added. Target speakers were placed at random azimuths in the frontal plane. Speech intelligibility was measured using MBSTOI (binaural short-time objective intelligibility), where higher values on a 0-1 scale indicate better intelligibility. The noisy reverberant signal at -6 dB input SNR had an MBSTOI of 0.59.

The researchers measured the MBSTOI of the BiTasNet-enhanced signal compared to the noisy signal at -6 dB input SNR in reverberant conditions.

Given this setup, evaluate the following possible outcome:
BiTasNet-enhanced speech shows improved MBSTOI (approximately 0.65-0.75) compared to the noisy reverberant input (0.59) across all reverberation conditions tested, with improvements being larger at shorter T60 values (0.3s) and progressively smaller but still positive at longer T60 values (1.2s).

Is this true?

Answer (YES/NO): NO